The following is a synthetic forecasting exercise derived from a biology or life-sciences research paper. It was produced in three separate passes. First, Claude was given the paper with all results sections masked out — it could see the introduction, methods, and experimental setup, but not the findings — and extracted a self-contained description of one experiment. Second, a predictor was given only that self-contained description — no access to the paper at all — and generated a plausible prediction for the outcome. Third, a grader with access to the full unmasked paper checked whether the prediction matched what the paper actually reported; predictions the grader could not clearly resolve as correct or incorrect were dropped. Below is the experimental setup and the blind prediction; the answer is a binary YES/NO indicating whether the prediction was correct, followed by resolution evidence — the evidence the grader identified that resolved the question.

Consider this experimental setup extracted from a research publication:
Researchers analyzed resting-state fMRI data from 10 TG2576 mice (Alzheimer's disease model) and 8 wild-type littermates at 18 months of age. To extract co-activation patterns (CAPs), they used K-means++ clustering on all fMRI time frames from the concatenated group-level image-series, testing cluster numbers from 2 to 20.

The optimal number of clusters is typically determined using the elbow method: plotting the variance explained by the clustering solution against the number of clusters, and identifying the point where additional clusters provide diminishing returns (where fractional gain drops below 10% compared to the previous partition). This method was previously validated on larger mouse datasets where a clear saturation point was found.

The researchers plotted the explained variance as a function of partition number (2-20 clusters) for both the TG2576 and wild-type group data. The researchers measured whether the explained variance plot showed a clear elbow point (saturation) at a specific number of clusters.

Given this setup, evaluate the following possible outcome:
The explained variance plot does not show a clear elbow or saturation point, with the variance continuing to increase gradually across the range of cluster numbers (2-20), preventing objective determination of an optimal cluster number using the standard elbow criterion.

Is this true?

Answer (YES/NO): NO